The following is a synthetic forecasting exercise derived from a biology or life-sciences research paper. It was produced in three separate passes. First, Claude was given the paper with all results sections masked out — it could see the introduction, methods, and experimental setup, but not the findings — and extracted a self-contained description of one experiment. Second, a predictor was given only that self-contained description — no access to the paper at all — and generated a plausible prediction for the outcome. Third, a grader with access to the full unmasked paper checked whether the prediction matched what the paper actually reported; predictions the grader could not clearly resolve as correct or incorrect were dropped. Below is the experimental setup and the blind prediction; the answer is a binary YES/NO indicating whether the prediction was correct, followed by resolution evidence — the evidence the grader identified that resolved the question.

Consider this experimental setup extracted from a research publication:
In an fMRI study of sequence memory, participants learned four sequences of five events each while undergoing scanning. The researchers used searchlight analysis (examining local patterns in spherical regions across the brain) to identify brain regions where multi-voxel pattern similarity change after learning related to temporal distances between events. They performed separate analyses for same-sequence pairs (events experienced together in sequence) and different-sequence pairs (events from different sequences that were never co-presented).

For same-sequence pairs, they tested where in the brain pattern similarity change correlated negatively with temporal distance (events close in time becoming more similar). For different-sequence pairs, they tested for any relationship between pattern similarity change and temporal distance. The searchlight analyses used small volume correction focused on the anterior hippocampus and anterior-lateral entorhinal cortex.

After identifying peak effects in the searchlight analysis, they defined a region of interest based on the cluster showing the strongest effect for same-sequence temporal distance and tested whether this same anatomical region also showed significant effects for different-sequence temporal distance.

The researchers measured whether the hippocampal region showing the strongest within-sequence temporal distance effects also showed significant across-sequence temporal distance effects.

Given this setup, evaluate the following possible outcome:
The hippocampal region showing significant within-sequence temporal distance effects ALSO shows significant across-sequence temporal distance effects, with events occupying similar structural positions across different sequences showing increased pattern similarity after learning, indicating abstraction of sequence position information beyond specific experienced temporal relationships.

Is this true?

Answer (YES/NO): YES